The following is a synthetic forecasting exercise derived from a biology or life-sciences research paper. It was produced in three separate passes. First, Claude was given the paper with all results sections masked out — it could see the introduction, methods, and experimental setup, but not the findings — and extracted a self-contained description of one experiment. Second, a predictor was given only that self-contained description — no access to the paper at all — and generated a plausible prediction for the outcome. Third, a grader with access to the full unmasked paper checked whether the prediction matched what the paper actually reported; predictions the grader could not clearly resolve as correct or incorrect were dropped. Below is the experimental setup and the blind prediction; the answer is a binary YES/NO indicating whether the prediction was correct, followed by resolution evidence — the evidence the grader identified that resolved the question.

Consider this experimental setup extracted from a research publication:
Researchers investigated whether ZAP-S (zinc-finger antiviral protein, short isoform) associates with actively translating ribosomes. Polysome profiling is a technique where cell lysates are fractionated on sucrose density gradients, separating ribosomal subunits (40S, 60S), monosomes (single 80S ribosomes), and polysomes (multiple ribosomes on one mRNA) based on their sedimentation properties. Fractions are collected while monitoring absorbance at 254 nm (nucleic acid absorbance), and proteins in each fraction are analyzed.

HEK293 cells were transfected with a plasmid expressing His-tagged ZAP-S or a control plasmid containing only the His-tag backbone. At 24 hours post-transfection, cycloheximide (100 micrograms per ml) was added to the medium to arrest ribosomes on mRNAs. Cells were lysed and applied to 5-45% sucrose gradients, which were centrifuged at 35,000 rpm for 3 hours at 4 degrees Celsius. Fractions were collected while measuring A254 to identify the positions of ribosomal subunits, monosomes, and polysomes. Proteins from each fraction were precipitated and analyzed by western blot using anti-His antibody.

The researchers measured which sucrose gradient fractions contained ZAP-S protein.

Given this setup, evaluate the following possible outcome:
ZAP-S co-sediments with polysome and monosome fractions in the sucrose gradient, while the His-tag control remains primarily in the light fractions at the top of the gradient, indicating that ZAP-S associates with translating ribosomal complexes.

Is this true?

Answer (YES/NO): YES